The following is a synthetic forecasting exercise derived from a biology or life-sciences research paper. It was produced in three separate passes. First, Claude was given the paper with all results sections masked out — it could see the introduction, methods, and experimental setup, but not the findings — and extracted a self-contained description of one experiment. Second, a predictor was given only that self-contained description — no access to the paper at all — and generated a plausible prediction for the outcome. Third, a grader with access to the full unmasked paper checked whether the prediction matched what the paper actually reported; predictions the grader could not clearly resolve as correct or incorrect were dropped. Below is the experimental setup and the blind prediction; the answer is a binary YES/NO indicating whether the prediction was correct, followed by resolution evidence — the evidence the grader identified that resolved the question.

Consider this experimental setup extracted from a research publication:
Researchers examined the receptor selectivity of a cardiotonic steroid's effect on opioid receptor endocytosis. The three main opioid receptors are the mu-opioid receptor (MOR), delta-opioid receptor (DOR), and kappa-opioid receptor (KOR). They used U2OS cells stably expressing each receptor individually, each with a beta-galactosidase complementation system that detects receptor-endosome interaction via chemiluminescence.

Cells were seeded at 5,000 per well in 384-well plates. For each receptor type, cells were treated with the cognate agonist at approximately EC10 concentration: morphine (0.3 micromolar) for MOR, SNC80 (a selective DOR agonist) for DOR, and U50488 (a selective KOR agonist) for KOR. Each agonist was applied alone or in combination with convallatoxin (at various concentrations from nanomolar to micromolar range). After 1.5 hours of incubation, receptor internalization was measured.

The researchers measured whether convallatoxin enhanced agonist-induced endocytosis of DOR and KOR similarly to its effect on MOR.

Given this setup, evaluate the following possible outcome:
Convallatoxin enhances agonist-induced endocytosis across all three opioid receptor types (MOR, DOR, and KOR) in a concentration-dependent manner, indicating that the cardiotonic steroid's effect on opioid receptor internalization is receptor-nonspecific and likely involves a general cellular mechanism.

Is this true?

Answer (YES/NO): NO